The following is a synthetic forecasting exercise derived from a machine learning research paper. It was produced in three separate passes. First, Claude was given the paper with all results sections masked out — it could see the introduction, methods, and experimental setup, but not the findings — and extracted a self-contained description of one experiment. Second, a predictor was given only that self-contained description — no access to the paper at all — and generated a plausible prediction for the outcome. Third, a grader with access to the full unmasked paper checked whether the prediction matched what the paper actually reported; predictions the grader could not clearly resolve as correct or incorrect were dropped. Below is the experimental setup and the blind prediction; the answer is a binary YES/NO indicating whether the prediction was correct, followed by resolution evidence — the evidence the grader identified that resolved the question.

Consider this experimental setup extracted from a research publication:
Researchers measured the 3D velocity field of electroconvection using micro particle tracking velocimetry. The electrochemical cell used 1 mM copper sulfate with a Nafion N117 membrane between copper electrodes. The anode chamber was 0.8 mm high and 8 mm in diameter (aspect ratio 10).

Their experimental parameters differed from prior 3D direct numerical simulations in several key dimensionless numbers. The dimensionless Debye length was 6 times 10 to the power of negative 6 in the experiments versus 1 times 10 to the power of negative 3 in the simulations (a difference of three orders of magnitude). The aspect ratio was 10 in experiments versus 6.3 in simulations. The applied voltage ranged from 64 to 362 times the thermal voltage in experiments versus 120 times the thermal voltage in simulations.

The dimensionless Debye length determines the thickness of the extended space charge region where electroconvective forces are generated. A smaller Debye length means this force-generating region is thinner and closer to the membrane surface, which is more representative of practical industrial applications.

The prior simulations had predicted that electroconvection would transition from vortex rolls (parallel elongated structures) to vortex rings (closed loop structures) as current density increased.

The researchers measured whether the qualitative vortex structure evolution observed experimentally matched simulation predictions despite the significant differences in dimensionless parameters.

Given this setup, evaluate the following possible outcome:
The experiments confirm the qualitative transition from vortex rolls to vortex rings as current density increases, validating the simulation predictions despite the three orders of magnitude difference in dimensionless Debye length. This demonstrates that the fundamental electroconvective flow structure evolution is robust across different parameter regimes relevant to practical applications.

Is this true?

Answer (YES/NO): YES